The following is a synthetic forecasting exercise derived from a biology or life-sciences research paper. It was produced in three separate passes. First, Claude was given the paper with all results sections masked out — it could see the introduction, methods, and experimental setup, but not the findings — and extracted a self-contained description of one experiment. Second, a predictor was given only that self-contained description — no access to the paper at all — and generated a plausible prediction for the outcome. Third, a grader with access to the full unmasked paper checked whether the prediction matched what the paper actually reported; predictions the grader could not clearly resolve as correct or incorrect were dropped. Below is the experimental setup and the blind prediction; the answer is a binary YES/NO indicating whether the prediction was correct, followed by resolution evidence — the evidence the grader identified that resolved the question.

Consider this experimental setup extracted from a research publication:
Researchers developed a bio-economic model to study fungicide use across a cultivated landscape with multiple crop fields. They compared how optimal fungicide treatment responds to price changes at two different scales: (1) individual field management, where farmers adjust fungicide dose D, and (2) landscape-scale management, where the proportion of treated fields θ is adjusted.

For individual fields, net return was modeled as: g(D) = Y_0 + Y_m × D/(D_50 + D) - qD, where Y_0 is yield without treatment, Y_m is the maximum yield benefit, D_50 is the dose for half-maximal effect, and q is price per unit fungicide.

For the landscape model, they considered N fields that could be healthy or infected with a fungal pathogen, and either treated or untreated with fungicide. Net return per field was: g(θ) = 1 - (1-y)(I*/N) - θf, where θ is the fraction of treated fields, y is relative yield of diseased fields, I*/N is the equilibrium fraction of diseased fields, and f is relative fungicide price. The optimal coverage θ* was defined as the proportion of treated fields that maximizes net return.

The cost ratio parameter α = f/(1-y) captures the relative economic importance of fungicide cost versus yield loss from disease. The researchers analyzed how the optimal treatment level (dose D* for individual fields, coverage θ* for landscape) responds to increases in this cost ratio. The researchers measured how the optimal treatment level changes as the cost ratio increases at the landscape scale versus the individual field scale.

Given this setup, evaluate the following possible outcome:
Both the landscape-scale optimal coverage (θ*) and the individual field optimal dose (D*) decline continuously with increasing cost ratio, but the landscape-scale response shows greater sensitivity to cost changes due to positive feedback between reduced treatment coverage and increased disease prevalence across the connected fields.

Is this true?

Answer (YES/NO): NO